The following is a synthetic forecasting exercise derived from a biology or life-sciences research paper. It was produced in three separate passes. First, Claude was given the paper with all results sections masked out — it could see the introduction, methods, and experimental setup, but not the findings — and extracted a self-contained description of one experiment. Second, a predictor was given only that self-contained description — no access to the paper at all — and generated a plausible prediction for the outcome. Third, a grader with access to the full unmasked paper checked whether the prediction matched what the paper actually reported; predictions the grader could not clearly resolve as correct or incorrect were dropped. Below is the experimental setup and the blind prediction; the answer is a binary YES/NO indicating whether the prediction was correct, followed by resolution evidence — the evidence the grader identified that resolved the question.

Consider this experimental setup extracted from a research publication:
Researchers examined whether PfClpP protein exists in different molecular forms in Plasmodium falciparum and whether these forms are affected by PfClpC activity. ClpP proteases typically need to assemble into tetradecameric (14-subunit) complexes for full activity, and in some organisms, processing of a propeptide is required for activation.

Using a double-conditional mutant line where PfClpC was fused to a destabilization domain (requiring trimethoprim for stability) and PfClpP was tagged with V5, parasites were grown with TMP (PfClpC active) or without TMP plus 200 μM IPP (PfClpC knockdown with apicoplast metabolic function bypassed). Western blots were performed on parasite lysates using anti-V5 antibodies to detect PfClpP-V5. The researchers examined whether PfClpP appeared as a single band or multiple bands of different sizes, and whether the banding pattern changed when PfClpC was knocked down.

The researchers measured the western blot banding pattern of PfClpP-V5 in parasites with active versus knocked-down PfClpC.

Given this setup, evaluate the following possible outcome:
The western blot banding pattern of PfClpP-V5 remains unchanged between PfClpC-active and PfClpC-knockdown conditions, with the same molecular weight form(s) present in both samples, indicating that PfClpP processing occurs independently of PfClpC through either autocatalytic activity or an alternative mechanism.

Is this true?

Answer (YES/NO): NO